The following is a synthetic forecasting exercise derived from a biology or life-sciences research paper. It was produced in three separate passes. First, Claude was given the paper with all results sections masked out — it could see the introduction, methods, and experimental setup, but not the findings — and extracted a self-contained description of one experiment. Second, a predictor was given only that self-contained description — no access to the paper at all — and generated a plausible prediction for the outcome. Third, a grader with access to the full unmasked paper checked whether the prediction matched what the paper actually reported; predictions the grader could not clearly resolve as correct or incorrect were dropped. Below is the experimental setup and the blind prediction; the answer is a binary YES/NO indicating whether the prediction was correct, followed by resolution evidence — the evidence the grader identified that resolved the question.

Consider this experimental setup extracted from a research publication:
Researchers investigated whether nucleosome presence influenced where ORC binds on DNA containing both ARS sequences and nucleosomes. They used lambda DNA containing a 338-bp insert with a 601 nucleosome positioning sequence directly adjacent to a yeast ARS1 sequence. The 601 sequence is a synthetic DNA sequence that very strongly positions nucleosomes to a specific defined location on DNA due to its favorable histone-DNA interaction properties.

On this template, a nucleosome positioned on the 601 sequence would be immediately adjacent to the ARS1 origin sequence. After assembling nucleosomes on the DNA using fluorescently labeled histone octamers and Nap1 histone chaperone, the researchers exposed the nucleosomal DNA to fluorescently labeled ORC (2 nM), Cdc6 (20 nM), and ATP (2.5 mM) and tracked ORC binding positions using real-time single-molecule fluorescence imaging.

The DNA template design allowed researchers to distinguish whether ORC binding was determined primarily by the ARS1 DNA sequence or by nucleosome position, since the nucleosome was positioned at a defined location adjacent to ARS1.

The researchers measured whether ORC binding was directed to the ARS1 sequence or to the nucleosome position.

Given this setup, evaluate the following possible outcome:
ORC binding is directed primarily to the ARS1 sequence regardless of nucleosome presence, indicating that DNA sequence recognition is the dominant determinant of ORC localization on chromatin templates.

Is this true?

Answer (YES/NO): NO